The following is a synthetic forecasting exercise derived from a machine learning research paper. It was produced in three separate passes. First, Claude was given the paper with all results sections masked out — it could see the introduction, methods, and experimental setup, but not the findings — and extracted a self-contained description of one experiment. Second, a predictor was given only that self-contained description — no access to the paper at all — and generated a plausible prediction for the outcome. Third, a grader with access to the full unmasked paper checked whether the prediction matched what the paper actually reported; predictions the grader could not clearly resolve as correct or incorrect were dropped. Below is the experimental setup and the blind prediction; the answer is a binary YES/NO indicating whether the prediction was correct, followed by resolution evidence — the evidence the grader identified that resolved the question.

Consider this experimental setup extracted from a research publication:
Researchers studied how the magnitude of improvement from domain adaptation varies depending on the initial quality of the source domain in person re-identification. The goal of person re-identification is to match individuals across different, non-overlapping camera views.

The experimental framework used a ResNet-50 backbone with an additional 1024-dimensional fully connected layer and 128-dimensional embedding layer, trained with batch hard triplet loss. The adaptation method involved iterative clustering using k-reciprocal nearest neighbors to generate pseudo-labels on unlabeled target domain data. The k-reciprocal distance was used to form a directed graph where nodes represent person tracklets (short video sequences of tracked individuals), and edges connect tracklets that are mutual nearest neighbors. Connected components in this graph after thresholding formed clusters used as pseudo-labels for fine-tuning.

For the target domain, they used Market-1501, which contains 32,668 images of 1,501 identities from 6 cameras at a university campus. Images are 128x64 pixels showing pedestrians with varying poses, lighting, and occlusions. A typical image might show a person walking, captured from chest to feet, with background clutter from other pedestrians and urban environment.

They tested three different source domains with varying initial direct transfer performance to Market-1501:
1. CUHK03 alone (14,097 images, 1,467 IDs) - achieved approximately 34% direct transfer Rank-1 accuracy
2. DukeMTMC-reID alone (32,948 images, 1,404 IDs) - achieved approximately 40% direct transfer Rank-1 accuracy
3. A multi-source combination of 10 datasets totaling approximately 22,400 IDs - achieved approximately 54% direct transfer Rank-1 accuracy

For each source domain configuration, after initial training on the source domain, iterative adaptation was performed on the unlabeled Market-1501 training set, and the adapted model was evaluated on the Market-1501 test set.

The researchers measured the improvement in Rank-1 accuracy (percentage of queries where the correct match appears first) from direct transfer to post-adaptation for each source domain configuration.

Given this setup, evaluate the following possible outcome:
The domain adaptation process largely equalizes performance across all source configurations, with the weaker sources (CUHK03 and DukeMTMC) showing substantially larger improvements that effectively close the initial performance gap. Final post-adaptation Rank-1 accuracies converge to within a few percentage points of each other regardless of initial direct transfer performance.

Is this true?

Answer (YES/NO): NO